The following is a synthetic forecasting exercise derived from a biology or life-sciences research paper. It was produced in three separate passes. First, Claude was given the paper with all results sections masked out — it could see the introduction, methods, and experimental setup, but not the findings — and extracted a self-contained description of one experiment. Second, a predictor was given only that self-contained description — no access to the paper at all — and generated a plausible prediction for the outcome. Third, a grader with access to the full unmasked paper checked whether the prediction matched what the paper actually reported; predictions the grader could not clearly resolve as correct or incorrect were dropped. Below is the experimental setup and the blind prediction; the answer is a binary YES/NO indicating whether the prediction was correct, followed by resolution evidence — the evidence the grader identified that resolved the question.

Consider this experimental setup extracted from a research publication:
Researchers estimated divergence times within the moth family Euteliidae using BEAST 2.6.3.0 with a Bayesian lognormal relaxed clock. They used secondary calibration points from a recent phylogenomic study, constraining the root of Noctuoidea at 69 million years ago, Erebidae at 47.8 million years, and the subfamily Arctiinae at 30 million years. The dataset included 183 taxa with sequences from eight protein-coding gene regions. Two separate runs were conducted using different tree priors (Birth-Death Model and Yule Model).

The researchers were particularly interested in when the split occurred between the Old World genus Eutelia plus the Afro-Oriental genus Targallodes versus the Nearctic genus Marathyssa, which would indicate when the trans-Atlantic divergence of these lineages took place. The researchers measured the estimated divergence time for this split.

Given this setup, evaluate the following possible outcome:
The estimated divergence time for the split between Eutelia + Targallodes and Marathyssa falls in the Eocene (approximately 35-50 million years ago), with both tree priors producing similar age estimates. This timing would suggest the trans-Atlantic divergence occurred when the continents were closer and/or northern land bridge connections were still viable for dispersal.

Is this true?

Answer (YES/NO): NO